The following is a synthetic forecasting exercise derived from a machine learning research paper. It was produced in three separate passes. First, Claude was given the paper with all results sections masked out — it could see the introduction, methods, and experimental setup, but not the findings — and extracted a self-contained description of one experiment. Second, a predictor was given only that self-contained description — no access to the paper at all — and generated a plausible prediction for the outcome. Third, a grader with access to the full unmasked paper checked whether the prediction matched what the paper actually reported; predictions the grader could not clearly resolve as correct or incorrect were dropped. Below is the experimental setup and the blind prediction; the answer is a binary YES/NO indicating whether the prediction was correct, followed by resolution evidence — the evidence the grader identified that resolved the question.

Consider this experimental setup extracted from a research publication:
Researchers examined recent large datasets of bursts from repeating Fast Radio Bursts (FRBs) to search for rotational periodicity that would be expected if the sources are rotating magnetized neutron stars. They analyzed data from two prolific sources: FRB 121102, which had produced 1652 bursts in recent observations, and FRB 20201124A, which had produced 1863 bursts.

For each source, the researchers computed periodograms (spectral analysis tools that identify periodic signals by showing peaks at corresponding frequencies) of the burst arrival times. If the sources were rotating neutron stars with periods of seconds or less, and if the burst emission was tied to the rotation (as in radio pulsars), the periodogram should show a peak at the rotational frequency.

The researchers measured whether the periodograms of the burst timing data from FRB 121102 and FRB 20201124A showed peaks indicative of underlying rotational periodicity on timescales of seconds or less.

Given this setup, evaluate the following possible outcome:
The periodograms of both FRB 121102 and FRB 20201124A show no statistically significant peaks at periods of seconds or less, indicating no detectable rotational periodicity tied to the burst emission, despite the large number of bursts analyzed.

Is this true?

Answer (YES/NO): YES